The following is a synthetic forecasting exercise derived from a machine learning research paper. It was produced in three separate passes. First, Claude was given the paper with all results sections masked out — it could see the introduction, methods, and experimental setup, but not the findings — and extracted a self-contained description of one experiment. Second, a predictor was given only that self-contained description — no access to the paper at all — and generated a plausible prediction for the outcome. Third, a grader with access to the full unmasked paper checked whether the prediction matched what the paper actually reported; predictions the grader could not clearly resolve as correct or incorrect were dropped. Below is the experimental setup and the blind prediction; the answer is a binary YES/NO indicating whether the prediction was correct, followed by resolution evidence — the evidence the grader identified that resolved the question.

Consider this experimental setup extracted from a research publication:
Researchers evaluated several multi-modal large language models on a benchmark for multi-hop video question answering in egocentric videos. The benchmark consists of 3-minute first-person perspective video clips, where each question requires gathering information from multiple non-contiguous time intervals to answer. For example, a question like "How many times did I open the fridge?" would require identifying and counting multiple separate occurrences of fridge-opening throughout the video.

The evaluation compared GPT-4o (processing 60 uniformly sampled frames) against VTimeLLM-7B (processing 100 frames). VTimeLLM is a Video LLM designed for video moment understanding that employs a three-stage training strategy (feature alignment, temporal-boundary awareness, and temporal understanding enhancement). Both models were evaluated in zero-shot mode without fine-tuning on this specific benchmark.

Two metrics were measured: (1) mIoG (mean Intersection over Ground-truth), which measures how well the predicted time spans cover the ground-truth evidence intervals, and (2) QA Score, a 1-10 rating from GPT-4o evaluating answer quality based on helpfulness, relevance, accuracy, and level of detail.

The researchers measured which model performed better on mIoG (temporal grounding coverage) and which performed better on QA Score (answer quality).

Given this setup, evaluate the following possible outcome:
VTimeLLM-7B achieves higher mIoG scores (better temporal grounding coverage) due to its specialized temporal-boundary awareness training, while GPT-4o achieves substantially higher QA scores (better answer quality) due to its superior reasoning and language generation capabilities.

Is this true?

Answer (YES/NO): YES